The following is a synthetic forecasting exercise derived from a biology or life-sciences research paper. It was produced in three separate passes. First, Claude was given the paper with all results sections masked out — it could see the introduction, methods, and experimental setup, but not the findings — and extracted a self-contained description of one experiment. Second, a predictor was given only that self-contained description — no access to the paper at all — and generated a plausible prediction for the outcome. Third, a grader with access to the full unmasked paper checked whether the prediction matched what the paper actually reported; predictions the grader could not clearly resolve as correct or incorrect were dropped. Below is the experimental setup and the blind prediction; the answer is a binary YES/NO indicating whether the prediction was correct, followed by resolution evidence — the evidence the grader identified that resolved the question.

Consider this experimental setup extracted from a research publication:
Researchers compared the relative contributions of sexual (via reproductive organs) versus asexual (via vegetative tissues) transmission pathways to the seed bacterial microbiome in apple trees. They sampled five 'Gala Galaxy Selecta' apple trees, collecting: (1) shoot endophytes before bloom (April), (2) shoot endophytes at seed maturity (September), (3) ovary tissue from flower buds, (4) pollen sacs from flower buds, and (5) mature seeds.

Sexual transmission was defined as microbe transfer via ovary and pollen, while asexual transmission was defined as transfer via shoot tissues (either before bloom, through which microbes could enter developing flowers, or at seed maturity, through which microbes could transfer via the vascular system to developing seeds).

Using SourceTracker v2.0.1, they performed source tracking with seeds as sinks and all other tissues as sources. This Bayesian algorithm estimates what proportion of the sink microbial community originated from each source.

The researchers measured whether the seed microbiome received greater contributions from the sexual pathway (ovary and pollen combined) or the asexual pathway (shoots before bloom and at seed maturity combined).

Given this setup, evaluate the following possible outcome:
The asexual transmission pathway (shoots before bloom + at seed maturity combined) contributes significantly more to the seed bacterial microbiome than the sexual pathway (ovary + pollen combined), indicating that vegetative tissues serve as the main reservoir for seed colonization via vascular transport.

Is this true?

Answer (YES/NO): NO